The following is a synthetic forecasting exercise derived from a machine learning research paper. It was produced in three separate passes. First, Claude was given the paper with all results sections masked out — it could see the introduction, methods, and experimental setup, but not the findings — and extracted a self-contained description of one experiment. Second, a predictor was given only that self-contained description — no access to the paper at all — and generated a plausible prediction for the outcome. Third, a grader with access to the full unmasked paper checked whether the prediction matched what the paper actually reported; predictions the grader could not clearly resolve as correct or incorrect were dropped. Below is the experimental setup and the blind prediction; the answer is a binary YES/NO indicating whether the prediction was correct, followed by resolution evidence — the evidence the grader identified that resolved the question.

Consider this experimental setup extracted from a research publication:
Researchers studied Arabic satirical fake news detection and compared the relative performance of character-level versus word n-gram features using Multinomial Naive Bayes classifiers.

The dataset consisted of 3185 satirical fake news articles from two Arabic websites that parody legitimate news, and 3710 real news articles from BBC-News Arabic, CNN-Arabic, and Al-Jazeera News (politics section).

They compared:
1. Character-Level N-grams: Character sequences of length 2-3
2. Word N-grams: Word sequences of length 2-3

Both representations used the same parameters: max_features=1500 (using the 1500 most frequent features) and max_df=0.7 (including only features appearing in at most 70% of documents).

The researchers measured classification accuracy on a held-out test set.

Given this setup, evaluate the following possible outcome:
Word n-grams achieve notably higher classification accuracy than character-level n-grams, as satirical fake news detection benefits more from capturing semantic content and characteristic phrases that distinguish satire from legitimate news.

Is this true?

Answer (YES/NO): NO